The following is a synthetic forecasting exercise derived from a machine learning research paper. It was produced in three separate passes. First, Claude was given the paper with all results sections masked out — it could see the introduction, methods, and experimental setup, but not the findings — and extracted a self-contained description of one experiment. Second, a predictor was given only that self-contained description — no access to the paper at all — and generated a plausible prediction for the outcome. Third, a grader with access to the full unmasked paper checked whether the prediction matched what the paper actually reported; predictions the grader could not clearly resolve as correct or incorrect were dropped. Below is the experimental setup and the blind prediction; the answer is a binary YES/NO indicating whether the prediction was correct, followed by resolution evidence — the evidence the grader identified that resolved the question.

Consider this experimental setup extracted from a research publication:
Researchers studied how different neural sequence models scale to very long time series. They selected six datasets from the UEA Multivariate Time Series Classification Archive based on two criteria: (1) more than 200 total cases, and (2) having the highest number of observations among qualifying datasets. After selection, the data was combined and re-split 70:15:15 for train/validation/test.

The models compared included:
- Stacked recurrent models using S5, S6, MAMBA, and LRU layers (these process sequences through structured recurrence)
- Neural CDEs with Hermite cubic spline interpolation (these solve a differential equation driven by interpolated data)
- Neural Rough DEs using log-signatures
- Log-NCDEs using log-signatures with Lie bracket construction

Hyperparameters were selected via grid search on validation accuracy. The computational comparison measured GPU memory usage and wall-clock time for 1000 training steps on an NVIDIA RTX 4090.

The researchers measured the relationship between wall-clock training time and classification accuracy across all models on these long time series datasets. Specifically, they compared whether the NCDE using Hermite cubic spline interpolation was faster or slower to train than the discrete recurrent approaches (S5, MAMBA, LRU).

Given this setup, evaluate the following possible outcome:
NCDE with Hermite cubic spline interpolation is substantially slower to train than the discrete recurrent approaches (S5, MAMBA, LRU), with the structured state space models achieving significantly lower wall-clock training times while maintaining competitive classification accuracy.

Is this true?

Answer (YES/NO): YES